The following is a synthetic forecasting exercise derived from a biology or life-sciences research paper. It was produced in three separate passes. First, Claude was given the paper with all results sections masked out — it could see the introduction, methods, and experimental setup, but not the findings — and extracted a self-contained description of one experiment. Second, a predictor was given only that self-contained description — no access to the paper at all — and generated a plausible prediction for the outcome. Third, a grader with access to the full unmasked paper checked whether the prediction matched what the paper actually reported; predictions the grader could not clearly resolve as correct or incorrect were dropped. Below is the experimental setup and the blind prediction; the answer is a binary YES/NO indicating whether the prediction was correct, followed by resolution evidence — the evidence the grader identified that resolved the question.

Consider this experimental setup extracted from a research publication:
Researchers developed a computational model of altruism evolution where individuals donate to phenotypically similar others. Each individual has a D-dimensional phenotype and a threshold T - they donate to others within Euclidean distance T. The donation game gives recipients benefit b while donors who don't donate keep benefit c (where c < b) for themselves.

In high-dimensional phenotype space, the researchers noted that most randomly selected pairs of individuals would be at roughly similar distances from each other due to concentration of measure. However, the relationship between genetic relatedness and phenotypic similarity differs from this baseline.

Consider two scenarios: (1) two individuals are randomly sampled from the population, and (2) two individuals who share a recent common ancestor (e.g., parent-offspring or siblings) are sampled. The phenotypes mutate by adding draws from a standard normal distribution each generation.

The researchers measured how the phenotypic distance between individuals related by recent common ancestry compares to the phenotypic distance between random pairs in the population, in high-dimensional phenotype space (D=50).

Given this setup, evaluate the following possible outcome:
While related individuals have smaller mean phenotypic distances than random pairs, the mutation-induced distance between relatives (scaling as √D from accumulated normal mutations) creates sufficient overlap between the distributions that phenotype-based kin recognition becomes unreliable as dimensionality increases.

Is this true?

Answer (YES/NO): NO